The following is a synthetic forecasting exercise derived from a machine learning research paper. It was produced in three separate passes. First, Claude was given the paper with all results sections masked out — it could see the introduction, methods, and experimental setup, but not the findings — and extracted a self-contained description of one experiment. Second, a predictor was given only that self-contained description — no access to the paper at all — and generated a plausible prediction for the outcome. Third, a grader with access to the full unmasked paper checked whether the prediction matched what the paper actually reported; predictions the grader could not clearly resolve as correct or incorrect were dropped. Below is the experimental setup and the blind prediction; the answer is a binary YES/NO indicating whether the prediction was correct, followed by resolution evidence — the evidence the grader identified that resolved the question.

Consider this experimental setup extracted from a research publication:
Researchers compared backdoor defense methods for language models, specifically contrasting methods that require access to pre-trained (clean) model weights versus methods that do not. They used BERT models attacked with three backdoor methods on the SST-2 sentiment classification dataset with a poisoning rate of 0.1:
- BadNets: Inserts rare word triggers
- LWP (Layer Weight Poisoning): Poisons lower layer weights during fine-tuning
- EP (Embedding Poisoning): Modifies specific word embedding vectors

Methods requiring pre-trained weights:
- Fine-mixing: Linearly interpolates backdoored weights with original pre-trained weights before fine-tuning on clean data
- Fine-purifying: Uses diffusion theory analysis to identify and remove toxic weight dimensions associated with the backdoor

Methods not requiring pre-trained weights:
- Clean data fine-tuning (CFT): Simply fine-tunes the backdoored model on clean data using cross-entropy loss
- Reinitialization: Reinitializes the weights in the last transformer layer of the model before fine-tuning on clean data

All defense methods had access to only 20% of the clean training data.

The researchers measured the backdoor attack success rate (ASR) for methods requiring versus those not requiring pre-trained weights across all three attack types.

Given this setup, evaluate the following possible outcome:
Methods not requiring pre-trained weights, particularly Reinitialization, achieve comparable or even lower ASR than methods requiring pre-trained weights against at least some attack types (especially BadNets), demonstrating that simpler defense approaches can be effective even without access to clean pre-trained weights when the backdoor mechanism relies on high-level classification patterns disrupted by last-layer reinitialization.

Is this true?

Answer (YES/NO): NO